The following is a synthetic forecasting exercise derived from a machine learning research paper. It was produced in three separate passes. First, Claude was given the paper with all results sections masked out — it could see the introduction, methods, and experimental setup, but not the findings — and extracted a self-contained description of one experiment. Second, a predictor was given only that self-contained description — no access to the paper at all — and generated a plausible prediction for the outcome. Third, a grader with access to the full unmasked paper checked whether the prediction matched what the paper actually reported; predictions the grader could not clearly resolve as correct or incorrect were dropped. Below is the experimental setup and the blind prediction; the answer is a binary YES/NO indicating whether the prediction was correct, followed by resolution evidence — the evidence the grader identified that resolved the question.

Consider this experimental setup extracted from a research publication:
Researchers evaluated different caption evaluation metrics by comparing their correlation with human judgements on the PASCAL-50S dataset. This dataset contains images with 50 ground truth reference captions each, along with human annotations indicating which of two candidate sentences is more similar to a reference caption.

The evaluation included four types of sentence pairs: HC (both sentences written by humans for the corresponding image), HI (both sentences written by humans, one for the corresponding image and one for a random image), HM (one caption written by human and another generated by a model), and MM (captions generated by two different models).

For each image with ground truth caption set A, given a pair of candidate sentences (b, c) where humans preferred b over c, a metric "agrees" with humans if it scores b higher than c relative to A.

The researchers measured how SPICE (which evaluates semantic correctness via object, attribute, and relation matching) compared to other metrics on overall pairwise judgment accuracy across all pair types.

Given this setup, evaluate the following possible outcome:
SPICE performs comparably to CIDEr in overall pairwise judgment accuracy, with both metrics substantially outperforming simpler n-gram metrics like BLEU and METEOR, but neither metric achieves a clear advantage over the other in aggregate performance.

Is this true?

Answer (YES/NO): NO